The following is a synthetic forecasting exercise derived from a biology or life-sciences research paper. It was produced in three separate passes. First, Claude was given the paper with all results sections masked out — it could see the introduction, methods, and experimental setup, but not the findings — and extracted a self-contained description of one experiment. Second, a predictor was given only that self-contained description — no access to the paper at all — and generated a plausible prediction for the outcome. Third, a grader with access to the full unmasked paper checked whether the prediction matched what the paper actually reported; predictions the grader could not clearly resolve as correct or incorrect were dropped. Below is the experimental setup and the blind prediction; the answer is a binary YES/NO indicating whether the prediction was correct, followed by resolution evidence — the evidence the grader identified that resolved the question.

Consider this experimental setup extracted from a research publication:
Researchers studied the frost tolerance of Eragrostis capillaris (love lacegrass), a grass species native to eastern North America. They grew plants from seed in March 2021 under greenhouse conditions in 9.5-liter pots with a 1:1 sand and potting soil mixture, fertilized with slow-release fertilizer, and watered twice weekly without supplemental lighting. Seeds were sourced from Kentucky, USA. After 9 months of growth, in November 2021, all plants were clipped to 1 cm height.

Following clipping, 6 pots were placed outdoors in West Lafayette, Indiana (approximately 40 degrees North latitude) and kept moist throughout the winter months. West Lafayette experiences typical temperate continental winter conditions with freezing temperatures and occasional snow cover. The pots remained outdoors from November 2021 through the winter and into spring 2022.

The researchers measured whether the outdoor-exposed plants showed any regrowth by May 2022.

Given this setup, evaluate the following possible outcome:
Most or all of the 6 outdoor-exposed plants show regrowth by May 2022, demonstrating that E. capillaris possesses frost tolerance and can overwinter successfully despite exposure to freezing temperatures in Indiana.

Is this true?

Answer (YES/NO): NO